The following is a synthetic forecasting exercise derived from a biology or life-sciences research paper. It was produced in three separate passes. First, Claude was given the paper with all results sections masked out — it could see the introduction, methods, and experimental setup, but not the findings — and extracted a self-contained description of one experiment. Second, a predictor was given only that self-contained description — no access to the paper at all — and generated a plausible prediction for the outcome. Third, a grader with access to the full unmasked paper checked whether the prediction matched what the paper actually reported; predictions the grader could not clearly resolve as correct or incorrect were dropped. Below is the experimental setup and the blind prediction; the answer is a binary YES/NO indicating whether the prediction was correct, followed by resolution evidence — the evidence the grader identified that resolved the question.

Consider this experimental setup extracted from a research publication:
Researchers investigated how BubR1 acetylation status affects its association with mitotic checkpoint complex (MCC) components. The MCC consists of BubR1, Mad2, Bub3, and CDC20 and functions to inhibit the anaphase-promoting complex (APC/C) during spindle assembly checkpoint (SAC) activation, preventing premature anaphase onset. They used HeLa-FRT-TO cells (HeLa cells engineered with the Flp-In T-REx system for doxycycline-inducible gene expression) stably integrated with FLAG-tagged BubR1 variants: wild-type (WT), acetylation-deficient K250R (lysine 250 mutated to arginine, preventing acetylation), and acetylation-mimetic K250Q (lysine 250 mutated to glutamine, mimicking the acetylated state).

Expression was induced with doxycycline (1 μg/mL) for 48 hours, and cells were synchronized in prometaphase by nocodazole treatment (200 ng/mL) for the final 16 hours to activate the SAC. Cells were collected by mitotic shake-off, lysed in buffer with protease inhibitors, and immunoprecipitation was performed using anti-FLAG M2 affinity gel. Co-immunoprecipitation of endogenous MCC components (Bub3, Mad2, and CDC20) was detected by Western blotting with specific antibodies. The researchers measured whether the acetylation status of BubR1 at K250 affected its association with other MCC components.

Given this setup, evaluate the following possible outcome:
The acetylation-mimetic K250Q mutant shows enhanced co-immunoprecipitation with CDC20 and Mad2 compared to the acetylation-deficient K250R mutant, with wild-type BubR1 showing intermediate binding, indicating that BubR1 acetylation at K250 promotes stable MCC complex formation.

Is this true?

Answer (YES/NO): NO